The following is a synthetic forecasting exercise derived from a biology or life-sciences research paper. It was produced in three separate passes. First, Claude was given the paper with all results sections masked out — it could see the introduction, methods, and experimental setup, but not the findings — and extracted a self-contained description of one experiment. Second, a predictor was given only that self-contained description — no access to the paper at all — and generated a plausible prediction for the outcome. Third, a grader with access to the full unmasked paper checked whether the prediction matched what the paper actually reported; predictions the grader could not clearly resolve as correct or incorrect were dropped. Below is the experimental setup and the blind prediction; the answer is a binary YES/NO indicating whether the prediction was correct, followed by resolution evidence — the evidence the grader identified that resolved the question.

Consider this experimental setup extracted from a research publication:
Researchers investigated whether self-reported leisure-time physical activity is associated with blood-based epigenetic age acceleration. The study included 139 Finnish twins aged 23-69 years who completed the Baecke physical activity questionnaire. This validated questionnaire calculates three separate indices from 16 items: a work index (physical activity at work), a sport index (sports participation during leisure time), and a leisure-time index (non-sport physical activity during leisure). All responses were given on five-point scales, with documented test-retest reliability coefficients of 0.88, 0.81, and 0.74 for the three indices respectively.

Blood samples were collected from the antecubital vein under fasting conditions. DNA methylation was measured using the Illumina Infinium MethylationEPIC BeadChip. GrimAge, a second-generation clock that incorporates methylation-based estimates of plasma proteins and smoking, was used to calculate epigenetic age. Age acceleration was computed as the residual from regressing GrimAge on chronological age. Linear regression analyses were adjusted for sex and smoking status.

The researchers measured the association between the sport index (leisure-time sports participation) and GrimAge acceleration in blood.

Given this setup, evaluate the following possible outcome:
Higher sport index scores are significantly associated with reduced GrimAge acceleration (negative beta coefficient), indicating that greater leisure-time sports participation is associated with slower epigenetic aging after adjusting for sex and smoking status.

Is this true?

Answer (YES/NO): NO